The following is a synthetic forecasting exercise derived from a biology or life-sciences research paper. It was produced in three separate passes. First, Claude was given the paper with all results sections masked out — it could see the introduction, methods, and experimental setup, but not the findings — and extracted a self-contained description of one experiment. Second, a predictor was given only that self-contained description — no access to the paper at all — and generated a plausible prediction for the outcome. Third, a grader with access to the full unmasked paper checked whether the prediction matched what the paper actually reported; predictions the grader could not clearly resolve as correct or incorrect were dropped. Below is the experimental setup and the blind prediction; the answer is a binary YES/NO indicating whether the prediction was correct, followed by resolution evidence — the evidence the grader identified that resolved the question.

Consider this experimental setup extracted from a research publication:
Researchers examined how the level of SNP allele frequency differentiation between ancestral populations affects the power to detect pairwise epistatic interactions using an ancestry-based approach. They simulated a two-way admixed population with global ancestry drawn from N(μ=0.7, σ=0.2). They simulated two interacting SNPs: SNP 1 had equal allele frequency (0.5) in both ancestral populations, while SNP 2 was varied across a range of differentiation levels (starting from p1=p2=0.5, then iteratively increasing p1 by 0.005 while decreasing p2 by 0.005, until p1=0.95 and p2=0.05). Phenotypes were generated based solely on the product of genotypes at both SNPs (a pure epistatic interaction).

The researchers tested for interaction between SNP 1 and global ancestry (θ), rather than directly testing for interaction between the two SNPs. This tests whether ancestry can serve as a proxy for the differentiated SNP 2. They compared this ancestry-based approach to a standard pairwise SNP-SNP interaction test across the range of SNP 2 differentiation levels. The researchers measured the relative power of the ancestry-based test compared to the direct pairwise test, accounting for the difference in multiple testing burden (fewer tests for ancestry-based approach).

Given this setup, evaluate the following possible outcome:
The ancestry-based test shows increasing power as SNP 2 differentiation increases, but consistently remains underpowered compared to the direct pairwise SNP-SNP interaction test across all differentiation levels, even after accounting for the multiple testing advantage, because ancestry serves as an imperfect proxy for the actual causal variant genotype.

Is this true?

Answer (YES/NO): YES